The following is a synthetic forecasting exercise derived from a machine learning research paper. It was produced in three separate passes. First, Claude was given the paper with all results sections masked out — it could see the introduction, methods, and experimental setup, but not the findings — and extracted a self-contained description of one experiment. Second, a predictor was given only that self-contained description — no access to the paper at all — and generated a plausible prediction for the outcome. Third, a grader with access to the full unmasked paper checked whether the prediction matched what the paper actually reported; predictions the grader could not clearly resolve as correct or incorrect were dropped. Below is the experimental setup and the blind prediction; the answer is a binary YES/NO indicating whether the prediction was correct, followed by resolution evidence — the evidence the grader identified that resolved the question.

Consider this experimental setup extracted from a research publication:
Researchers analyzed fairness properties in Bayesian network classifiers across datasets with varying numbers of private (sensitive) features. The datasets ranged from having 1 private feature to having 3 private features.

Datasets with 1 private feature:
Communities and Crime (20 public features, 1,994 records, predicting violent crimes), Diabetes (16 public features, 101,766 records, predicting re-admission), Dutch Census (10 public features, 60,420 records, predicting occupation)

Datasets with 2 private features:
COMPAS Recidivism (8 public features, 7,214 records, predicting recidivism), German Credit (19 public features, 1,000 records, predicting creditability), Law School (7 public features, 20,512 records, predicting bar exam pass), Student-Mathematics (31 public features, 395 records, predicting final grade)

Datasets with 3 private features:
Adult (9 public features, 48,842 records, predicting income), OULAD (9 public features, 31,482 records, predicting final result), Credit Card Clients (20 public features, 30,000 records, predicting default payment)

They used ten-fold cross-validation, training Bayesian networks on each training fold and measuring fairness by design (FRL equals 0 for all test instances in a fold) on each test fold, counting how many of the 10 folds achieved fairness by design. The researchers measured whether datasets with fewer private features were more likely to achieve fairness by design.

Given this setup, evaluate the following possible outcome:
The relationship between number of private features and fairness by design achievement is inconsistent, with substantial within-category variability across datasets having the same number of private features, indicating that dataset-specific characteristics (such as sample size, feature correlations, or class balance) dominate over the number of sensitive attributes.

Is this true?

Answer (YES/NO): NO